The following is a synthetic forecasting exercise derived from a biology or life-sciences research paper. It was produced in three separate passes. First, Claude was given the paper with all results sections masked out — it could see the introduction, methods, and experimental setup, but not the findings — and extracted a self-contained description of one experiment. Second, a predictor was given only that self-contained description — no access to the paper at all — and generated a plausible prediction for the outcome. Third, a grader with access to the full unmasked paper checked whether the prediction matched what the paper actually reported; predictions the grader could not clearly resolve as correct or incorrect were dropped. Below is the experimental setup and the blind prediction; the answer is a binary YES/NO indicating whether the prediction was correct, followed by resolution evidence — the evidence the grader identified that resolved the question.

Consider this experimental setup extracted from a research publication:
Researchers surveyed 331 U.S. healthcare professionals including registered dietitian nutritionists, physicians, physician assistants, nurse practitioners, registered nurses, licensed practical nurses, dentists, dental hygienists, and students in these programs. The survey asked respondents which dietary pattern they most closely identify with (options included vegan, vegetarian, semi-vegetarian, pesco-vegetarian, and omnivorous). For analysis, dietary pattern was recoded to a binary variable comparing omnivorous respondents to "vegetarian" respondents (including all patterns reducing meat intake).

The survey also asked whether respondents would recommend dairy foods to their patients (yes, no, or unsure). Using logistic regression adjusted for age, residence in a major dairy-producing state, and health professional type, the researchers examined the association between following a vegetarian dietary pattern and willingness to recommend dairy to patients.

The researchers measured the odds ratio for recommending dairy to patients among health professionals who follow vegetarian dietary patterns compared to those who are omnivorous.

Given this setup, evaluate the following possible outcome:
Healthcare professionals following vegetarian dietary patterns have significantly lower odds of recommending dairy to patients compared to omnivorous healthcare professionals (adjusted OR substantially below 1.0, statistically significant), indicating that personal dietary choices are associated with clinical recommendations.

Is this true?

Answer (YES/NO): YES